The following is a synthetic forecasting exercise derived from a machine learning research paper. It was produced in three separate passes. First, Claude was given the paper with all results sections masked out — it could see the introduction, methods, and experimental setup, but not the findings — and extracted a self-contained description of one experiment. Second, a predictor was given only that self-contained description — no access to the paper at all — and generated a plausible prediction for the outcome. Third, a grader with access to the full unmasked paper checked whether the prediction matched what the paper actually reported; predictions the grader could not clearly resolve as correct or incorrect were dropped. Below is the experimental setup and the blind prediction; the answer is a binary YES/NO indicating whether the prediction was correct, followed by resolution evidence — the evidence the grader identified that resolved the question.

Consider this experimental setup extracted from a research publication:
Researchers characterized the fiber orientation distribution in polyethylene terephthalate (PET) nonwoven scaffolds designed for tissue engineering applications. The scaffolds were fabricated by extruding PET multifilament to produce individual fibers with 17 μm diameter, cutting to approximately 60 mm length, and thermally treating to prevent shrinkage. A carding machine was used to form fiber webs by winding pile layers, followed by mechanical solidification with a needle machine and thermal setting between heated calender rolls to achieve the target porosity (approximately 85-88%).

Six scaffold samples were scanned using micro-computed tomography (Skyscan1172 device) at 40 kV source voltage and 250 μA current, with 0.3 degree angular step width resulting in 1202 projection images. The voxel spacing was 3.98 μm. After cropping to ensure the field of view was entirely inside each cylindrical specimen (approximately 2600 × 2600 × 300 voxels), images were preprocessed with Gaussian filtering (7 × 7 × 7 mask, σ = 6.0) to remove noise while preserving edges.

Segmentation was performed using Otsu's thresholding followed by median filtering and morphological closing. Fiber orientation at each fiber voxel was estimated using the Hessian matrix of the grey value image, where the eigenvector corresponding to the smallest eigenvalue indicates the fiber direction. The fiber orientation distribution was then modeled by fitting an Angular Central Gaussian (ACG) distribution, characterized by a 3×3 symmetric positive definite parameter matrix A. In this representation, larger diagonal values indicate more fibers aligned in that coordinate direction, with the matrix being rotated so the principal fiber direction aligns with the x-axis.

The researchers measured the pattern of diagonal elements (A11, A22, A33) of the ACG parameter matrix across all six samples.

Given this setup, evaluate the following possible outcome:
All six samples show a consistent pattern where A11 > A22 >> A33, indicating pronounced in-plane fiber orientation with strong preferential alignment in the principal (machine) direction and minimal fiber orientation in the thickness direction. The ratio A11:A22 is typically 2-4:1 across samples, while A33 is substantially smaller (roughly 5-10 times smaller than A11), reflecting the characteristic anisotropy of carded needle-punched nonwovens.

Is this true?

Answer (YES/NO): NO